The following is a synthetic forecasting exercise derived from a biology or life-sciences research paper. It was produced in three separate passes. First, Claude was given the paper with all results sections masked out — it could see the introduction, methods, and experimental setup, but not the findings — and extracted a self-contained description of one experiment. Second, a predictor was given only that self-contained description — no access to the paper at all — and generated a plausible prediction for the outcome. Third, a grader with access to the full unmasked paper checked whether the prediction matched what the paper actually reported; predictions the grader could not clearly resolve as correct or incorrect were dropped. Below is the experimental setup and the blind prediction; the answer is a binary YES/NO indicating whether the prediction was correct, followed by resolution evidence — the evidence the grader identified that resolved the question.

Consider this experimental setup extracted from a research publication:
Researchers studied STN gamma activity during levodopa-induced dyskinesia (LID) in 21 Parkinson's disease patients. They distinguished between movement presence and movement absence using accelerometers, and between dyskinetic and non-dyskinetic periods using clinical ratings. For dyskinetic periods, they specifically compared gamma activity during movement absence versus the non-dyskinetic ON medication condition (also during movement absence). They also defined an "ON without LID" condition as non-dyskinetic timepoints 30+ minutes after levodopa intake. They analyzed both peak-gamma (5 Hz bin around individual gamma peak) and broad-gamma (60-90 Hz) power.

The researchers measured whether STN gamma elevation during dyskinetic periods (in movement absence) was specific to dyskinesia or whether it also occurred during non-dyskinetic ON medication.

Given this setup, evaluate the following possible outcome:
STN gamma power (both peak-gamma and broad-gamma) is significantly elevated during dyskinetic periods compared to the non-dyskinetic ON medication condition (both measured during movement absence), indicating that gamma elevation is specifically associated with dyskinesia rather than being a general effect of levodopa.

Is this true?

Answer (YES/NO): NO